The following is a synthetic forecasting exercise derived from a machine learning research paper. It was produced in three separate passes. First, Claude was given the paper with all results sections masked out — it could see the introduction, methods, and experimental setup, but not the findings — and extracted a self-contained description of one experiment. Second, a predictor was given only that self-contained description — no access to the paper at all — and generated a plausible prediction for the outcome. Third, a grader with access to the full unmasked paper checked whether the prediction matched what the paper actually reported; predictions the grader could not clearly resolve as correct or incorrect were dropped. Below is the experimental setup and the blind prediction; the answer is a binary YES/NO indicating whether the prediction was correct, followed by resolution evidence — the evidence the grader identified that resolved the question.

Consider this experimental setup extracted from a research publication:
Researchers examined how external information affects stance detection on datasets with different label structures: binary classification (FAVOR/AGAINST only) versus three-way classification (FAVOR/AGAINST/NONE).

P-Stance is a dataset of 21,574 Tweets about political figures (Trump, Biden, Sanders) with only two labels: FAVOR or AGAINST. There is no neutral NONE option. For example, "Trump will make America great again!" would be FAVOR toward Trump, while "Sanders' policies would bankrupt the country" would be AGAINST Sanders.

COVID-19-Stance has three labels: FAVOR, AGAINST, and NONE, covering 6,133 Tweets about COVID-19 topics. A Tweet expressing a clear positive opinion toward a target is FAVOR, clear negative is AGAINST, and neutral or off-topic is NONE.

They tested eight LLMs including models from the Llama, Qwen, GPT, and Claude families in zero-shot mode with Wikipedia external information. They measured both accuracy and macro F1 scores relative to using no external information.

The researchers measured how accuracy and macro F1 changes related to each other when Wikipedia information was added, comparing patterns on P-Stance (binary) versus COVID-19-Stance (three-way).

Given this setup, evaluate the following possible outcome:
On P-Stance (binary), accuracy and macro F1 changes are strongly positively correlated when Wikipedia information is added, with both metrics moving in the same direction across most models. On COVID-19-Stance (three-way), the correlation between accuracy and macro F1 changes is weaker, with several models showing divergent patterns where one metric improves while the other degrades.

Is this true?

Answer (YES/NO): NO